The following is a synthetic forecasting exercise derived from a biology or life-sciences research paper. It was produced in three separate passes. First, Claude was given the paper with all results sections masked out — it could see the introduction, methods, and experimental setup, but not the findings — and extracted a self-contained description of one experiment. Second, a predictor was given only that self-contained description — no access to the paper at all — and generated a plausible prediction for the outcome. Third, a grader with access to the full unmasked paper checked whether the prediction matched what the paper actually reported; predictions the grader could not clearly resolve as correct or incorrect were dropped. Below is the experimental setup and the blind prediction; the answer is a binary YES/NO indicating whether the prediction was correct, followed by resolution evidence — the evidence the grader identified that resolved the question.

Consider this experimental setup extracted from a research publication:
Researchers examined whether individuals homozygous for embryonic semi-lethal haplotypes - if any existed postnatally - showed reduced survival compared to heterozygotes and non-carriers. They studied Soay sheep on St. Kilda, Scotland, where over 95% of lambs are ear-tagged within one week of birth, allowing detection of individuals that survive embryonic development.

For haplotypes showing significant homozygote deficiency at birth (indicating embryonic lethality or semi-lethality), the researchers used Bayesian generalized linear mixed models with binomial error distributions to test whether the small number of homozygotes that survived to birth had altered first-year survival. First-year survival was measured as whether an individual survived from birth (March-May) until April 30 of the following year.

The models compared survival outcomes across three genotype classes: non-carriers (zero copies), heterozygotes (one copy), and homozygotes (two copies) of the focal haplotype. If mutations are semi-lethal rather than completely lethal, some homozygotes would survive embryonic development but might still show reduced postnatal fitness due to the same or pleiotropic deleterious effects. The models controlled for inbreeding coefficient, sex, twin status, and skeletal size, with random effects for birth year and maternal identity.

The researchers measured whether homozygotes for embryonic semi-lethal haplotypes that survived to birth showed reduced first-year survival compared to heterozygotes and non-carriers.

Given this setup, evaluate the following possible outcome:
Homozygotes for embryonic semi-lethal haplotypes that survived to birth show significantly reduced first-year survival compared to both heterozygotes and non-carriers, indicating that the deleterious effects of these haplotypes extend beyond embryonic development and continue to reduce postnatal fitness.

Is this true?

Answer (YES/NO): NO